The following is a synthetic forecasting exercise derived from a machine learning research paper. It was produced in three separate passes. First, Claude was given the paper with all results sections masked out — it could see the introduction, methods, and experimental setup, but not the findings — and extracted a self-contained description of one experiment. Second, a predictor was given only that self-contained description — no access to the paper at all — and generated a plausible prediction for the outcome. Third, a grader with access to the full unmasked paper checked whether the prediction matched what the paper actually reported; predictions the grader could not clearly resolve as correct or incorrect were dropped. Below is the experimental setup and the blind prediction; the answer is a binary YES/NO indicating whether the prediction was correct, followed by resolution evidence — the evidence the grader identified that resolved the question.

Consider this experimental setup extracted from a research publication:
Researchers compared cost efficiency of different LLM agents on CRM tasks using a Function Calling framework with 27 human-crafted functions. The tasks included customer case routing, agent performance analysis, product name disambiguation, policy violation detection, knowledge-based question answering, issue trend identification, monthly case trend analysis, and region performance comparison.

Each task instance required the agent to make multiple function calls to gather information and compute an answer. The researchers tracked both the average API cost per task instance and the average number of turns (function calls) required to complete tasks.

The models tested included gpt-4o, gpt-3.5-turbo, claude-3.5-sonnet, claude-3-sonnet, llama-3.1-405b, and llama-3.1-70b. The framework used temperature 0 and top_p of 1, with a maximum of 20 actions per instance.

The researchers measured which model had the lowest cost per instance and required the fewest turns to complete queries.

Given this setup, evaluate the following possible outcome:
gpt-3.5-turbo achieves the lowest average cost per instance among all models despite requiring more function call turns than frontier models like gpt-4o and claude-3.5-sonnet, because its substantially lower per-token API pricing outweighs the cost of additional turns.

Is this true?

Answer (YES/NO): NO